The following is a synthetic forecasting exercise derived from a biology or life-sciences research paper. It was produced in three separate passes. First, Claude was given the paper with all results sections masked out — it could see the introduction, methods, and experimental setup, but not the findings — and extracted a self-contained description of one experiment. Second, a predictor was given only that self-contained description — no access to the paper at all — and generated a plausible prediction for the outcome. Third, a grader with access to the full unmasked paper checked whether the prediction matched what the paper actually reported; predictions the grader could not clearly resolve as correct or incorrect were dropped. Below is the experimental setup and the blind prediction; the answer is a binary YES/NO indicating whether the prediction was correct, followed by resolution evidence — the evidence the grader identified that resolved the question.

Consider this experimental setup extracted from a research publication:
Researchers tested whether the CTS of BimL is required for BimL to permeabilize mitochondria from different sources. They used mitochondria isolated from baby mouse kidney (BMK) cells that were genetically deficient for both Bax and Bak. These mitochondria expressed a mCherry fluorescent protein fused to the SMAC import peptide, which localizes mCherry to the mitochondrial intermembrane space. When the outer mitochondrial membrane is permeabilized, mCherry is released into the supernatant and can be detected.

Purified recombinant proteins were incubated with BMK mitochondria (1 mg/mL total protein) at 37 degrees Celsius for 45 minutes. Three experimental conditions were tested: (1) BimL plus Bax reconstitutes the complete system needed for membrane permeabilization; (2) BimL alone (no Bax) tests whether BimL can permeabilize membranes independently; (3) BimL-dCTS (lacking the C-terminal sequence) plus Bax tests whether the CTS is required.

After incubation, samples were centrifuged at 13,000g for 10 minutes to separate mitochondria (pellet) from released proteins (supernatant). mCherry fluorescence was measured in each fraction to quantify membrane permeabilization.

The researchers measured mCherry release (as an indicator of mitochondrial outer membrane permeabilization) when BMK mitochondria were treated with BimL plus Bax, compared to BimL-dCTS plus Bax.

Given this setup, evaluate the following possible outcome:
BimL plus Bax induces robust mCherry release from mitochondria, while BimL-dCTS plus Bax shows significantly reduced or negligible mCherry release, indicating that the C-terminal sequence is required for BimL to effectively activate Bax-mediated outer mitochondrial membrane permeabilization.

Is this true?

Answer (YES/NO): YES